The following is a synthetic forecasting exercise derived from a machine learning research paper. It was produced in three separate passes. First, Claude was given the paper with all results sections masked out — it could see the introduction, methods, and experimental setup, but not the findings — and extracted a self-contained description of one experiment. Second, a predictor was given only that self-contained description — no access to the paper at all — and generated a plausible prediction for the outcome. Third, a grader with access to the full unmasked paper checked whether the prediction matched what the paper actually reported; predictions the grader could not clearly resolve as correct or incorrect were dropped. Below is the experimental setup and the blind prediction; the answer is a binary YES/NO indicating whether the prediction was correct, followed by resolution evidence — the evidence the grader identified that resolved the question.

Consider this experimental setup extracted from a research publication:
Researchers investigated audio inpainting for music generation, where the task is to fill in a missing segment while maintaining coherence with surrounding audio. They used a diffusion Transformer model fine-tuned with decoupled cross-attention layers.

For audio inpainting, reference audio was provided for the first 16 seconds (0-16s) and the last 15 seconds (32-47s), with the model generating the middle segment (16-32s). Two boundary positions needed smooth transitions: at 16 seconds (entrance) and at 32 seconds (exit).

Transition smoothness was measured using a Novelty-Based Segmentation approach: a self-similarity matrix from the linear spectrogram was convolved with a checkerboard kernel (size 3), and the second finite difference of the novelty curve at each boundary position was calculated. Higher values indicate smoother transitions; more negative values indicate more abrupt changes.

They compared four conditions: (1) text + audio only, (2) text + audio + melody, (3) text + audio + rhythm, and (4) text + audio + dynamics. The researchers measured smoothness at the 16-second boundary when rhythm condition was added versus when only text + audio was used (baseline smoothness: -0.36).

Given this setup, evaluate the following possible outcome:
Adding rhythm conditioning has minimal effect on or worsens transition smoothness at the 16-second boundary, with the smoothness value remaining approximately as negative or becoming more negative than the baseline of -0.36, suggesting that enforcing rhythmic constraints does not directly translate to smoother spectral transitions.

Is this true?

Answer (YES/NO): NO